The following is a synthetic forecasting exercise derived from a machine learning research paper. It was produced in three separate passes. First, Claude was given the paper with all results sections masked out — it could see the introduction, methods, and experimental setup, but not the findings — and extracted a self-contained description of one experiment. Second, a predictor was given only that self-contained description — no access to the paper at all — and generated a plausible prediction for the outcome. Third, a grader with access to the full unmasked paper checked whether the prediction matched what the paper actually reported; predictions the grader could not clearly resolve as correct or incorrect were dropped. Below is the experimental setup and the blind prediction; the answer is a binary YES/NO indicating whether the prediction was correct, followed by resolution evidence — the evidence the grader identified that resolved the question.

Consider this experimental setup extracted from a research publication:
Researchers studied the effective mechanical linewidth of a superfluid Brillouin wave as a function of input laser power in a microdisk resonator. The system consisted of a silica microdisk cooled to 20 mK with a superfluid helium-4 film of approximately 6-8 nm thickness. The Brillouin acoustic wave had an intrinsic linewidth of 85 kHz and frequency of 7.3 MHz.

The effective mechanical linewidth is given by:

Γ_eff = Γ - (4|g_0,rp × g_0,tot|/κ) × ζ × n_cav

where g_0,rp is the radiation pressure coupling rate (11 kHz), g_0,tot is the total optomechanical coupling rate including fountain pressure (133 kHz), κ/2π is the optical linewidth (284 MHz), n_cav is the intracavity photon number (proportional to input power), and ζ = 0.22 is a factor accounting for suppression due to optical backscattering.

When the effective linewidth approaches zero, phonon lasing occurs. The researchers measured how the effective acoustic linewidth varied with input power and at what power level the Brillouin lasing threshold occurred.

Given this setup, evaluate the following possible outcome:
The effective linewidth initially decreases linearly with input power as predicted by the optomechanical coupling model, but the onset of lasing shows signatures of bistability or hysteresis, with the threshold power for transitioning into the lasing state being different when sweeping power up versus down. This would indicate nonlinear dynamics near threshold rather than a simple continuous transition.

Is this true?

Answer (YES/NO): NO